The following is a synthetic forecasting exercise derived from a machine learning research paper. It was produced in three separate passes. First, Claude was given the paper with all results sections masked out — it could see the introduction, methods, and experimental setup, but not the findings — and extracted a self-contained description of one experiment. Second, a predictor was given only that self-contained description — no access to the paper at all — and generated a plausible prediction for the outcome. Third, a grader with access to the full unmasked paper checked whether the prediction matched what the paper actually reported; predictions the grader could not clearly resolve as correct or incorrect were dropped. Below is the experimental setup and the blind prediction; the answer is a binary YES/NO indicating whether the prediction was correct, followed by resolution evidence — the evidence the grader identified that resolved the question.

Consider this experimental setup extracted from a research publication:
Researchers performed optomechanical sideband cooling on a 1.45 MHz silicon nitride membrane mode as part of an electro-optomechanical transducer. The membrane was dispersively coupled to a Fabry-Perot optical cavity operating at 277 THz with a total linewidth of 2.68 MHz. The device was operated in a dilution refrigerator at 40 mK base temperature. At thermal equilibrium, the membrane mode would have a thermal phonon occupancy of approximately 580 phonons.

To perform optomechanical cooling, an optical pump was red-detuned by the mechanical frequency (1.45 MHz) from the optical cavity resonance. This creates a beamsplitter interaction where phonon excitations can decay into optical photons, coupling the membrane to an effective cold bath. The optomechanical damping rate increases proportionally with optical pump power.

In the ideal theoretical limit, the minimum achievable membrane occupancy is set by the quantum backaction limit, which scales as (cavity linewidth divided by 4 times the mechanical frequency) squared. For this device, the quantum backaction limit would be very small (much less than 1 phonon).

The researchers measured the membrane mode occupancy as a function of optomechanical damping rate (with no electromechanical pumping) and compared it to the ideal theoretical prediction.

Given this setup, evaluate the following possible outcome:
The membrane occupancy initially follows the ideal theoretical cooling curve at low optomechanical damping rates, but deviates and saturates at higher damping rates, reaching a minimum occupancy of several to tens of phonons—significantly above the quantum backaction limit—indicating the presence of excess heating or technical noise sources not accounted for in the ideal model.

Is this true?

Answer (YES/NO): NO